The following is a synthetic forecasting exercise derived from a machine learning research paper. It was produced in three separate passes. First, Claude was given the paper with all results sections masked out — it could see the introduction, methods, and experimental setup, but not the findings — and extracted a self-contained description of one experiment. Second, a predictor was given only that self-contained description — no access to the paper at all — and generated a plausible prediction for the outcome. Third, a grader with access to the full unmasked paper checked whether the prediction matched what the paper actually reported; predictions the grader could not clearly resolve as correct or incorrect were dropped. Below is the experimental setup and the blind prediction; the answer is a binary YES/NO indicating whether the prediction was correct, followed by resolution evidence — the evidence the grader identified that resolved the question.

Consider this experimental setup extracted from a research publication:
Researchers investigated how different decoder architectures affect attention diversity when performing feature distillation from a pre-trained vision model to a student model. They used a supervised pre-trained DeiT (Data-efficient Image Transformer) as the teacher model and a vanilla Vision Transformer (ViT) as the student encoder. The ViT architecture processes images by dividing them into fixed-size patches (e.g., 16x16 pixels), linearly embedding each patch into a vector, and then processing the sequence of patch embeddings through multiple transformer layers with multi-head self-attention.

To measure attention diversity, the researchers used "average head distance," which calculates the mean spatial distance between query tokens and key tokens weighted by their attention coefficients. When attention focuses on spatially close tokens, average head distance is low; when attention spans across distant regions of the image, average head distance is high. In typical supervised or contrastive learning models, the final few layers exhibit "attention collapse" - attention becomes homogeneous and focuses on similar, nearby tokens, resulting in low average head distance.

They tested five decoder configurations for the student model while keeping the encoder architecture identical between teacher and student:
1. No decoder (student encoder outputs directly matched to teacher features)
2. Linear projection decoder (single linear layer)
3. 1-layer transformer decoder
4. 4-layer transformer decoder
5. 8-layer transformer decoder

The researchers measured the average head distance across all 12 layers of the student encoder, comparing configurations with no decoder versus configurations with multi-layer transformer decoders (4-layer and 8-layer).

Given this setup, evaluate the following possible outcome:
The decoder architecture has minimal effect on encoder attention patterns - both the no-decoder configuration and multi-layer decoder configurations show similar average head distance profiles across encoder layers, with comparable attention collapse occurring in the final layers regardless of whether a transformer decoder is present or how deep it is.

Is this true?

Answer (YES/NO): NO